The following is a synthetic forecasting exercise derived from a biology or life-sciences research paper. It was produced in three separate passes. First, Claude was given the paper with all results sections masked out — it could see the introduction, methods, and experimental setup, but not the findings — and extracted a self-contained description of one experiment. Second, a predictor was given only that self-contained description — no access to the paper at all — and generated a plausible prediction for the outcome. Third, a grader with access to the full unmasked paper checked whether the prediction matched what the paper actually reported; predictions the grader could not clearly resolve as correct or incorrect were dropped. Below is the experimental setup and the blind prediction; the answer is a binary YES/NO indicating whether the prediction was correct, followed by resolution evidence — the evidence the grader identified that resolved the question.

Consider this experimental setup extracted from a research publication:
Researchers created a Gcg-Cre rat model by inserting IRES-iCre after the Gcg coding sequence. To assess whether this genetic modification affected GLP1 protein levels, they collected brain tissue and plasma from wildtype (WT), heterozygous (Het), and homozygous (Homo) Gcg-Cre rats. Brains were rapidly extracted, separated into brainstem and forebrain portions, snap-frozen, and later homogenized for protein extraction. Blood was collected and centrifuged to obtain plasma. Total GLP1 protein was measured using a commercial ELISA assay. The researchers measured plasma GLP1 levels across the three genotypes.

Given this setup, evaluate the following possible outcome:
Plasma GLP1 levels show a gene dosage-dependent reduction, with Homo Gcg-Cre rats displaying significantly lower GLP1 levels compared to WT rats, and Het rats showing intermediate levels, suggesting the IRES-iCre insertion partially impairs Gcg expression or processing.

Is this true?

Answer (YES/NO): YES